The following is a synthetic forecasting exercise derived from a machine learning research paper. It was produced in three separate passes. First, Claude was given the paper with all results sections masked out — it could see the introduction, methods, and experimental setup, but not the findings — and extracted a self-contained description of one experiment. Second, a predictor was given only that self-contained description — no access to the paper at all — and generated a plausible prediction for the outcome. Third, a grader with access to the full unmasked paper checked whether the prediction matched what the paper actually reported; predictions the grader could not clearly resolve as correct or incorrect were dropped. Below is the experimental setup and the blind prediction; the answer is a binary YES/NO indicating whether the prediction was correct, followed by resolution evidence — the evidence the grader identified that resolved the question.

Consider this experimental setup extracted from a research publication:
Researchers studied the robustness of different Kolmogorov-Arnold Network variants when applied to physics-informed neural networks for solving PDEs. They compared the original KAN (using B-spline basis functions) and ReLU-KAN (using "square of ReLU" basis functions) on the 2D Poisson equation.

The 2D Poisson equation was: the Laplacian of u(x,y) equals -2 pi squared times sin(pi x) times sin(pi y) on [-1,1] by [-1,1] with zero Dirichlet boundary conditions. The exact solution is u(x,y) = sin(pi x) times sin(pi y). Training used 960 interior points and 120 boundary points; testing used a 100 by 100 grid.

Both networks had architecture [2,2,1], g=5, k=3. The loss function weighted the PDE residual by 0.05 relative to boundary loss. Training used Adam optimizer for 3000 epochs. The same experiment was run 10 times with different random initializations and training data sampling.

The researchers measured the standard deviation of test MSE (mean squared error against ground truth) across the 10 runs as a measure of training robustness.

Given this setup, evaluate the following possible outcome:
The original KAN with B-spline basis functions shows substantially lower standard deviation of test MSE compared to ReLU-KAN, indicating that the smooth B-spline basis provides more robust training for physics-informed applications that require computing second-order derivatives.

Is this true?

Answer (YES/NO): NO